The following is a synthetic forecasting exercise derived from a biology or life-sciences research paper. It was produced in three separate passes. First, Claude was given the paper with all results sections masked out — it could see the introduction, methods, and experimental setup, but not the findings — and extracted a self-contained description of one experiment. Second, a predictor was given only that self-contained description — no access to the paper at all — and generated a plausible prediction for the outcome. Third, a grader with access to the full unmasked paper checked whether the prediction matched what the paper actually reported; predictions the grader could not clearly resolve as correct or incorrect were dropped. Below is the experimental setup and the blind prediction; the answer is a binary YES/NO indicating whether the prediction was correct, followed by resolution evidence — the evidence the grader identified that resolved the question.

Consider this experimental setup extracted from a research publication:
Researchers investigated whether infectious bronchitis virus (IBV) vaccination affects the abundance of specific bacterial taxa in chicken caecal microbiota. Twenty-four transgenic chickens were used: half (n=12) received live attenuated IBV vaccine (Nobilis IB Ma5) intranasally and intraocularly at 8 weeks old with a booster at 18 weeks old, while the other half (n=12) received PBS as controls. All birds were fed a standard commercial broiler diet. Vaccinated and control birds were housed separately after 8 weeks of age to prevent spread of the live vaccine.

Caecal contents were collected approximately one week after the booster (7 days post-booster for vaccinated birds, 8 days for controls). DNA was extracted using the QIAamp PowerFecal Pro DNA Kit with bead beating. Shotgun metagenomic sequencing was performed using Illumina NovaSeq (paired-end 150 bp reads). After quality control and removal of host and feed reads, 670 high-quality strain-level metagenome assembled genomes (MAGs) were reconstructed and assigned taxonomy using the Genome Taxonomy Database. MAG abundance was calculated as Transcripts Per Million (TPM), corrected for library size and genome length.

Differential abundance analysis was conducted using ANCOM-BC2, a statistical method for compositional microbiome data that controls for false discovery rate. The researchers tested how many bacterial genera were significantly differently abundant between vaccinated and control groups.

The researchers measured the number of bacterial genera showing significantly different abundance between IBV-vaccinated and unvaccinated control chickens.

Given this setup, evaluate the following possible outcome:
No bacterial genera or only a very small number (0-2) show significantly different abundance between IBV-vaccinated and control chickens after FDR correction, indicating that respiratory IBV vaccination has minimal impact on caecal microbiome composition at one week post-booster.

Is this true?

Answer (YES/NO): NO